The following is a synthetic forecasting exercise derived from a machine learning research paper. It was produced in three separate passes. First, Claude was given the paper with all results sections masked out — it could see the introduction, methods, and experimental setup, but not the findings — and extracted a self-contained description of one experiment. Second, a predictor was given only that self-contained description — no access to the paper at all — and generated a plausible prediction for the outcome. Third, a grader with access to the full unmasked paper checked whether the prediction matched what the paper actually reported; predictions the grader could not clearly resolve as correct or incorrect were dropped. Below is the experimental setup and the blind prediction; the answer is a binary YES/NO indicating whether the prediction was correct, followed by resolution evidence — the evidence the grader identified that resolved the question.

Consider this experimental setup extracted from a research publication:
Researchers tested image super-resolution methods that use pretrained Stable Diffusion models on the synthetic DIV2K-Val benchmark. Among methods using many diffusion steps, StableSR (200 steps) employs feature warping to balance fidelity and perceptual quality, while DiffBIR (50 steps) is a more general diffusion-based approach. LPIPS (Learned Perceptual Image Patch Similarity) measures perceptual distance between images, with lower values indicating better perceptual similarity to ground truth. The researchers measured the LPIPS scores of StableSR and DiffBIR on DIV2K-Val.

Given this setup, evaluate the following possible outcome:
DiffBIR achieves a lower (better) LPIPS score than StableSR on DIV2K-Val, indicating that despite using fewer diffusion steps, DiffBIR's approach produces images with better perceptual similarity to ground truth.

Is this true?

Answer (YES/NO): NO